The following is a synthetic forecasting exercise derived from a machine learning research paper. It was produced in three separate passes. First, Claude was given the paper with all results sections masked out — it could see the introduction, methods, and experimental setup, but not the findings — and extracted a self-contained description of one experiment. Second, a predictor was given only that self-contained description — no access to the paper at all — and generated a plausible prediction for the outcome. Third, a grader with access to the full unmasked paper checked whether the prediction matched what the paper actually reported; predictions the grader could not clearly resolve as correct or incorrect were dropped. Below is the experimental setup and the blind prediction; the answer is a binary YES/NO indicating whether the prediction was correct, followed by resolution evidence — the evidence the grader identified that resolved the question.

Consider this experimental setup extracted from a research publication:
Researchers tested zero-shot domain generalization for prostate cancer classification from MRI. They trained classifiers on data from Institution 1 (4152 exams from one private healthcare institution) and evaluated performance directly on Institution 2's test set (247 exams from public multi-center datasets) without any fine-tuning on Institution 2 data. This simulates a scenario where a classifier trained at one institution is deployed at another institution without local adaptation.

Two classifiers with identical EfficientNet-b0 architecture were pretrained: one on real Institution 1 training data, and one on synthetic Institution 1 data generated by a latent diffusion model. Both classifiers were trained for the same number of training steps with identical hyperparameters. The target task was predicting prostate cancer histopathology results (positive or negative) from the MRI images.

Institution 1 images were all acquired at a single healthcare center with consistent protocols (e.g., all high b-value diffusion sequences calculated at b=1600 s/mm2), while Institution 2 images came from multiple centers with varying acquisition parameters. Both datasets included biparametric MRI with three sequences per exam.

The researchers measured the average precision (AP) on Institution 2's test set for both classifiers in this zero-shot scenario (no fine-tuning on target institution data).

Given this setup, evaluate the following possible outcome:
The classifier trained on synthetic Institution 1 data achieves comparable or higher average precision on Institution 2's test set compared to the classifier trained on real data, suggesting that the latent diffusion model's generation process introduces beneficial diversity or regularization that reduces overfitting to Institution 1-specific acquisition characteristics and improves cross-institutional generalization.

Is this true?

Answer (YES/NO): YES